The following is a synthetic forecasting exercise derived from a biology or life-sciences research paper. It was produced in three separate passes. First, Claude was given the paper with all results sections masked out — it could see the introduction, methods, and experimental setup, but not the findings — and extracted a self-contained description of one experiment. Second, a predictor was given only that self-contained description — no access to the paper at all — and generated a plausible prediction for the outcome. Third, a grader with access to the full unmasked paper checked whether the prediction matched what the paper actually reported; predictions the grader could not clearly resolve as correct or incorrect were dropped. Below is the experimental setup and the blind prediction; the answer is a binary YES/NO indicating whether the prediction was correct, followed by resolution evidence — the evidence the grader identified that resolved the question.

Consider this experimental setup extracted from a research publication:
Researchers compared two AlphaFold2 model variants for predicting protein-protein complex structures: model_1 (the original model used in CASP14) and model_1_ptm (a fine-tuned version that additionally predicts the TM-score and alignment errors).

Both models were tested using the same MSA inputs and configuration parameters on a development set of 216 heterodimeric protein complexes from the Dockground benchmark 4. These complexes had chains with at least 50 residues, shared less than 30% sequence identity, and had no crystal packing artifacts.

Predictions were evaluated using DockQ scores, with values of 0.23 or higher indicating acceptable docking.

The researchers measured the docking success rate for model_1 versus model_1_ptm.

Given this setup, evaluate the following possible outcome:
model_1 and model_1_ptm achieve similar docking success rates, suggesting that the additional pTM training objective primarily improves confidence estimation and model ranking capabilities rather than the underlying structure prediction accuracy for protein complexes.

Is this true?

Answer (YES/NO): NO